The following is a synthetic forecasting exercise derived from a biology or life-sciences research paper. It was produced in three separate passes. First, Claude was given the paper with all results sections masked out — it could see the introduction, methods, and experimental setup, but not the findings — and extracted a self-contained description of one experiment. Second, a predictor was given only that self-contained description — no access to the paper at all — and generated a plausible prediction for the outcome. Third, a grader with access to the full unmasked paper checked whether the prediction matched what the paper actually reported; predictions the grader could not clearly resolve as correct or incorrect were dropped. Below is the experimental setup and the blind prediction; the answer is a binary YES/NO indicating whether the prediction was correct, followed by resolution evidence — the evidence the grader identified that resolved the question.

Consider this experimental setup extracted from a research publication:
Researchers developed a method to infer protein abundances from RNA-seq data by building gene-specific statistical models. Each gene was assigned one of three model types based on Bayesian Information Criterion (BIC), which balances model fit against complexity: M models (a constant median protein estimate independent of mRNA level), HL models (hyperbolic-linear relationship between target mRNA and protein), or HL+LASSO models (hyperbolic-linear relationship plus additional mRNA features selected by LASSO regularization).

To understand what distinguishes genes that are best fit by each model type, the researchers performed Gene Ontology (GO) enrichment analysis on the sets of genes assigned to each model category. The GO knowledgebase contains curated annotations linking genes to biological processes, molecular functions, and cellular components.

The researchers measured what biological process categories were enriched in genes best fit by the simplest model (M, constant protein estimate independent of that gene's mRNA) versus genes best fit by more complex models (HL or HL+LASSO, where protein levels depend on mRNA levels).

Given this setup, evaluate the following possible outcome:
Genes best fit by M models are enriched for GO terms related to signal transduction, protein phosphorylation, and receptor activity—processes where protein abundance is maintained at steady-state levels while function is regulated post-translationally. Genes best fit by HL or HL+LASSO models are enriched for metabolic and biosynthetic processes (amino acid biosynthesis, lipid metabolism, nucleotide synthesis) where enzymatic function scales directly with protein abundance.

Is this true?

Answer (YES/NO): NO